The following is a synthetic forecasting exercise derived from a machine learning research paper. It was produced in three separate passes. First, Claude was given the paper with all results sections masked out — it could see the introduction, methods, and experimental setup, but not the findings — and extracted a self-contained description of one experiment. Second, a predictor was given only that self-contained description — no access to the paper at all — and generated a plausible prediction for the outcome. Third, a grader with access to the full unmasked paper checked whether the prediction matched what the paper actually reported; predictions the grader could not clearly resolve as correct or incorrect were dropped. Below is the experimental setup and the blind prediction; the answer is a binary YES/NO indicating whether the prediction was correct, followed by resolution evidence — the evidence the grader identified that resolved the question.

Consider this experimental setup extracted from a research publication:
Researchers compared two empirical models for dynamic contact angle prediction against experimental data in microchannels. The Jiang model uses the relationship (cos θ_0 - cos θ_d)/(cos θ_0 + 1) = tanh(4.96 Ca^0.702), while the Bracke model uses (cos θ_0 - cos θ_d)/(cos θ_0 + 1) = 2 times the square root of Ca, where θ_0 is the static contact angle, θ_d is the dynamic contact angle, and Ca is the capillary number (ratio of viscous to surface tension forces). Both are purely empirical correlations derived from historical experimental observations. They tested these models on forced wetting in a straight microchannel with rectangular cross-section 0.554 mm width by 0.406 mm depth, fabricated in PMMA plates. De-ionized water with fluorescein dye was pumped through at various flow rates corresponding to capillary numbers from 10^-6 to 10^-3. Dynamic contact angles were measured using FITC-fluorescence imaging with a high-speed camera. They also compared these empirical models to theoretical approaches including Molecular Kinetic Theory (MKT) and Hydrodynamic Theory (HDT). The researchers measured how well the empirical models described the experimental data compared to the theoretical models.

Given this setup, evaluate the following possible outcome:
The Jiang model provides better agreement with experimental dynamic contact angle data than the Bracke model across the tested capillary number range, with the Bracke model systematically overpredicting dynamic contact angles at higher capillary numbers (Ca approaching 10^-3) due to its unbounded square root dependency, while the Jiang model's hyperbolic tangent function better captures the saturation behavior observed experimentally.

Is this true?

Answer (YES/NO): NO